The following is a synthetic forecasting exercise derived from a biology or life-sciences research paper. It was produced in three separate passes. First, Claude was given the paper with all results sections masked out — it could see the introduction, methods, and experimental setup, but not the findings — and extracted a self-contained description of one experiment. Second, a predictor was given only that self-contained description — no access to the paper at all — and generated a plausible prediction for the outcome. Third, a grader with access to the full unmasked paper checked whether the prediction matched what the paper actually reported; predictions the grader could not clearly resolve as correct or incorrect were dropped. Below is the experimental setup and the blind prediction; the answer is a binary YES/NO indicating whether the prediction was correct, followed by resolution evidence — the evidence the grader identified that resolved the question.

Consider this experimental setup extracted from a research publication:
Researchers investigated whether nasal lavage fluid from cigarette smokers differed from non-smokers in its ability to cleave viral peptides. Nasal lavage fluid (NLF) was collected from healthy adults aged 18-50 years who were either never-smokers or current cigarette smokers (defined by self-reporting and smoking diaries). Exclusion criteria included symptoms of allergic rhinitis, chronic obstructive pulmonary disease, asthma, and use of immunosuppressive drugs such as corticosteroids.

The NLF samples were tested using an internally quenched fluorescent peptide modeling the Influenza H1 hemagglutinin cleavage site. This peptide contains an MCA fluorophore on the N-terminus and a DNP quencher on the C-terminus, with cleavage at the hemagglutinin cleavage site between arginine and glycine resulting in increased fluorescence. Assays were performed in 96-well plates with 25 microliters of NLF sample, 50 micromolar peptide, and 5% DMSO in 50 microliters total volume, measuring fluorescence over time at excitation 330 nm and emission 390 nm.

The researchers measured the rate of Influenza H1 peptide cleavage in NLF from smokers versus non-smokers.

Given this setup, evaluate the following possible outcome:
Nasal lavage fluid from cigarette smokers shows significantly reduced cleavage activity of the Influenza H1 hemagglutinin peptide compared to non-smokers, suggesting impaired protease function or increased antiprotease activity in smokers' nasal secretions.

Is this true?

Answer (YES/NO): NO